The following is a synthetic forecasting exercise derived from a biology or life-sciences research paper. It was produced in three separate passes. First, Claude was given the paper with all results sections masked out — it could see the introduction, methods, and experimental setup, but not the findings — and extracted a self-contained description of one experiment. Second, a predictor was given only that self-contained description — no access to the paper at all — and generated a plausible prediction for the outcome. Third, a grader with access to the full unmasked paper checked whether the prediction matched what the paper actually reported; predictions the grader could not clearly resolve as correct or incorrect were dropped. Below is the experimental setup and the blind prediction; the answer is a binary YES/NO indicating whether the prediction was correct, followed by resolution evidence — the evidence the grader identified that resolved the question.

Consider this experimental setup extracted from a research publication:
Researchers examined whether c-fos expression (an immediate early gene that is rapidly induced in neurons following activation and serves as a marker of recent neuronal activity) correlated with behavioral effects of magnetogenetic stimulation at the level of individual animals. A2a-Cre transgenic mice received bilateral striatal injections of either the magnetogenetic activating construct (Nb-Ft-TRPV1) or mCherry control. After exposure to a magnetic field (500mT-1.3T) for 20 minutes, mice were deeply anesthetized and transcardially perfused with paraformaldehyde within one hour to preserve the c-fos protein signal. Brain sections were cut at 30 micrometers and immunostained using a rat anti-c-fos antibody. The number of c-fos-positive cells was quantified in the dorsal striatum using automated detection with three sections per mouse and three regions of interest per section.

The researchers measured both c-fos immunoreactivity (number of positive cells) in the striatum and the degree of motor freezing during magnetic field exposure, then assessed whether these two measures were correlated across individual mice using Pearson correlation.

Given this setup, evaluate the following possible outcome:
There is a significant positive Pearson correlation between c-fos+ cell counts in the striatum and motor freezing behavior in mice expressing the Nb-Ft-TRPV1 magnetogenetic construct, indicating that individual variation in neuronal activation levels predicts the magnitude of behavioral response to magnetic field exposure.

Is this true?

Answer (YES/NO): NO